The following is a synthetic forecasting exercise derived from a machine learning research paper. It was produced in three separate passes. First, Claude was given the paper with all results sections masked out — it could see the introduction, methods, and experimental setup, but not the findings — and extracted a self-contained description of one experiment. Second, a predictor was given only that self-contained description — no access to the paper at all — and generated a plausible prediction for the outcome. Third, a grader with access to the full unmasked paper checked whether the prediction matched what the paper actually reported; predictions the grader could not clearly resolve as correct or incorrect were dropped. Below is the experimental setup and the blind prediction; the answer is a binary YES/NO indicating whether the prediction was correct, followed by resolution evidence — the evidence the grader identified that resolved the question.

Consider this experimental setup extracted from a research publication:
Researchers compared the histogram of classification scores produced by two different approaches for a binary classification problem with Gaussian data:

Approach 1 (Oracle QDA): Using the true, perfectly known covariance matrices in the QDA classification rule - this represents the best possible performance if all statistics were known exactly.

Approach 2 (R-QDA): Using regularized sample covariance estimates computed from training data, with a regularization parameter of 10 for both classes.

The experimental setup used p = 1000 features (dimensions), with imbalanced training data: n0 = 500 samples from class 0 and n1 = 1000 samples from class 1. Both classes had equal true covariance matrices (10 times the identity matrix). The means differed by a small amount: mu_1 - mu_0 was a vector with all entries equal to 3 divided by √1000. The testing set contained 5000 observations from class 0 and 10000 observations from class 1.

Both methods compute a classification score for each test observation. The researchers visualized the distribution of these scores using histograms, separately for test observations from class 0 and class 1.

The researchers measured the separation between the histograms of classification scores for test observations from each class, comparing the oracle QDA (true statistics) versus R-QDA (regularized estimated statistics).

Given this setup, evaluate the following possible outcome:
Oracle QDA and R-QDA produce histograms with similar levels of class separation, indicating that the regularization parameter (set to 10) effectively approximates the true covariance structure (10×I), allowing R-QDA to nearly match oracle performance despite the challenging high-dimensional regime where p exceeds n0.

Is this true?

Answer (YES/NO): NO